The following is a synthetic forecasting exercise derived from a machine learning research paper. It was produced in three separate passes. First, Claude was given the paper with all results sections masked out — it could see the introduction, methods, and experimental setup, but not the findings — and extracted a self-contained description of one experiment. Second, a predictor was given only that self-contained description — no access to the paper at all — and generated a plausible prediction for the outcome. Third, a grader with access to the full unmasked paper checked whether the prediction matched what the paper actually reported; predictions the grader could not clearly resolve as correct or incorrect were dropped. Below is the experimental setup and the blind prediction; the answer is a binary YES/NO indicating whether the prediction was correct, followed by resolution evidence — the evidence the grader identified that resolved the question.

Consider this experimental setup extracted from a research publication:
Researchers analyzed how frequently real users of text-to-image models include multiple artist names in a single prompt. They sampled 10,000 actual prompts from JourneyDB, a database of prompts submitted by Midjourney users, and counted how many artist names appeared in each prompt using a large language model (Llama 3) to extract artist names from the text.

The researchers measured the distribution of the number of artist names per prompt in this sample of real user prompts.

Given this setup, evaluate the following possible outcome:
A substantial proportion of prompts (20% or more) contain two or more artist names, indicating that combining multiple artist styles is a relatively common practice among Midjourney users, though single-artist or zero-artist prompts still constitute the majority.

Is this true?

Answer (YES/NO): NO